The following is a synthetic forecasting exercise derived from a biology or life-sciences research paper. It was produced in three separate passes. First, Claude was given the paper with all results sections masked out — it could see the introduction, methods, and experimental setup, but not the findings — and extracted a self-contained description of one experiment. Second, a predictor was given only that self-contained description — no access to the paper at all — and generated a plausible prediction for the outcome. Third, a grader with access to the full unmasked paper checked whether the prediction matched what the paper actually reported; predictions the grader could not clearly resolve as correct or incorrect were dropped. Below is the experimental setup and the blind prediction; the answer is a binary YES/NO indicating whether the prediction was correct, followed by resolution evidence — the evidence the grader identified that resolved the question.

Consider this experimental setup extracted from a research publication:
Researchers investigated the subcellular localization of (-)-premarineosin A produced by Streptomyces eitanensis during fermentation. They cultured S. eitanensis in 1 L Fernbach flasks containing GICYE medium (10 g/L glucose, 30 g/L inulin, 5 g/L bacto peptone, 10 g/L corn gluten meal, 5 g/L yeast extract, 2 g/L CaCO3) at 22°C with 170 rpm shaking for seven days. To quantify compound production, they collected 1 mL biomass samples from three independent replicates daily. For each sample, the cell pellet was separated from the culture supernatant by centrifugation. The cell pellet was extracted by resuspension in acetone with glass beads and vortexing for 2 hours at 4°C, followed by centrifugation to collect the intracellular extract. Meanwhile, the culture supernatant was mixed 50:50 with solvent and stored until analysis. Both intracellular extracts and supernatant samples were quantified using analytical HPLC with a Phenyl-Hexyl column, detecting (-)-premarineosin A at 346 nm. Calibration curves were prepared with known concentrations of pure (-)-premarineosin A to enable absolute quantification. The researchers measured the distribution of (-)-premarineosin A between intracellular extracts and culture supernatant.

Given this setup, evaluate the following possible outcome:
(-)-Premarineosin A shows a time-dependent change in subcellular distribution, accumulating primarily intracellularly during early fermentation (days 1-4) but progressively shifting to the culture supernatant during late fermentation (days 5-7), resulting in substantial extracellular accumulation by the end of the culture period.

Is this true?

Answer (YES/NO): NO